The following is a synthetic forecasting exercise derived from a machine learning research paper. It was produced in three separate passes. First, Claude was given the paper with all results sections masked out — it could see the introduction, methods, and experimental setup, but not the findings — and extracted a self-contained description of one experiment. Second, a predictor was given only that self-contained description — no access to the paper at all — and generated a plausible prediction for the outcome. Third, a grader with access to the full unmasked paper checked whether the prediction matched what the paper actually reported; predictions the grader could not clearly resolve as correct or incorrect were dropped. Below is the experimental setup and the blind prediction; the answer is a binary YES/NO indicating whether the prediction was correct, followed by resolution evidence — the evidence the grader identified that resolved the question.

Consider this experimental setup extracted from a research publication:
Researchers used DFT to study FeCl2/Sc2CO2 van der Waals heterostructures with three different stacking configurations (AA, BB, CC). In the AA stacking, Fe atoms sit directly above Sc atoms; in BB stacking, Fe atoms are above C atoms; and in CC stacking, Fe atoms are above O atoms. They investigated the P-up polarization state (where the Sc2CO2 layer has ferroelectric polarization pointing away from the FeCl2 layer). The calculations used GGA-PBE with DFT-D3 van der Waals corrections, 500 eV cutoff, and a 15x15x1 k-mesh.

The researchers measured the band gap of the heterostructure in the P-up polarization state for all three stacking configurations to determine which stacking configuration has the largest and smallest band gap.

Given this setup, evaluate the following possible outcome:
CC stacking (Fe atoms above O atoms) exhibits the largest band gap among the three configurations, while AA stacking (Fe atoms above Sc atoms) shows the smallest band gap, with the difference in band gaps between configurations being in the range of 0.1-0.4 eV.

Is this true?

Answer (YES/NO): NO